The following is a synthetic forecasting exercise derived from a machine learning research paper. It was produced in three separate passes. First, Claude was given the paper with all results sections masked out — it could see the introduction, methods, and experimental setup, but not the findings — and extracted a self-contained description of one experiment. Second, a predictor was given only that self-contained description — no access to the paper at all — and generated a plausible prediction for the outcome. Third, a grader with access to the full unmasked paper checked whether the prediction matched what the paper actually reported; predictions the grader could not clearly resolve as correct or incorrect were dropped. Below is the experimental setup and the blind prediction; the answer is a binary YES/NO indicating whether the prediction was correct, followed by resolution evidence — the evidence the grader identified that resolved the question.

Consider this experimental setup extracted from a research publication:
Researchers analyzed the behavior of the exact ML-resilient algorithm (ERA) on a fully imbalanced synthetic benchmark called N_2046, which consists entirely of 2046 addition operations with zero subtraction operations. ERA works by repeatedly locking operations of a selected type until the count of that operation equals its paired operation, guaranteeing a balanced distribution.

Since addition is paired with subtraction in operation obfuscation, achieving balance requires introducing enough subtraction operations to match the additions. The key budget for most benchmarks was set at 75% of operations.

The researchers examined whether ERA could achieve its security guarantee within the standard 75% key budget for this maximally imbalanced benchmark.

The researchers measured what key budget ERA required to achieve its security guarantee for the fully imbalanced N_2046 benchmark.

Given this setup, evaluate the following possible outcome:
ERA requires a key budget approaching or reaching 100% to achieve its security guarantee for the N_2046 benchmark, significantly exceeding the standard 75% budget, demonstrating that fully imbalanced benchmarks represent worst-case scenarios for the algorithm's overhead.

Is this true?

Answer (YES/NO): YES